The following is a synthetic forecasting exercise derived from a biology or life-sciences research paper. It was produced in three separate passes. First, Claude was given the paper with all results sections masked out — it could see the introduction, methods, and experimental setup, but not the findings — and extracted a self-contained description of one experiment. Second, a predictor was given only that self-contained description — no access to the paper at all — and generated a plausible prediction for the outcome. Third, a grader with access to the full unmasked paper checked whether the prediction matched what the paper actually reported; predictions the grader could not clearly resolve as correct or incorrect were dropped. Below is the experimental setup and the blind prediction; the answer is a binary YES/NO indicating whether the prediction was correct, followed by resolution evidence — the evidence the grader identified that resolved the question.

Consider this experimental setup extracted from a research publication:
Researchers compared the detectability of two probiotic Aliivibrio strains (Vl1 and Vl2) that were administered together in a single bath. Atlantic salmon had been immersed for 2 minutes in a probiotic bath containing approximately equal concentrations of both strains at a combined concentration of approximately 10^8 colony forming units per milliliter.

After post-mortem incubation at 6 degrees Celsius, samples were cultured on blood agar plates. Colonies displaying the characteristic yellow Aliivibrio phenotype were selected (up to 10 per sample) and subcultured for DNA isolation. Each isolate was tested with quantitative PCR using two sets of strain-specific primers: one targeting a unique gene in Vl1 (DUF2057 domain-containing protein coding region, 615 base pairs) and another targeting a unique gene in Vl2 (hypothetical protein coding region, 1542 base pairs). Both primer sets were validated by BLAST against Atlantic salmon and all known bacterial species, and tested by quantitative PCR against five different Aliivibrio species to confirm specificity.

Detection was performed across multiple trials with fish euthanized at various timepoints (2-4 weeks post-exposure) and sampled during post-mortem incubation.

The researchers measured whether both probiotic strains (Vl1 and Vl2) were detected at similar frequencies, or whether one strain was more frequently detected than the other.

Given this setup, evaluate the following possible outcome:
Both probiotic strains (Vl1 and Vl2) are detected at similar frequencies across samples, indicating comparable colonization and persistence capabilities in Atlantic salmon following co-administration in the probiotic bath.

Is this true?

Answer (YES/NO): NO